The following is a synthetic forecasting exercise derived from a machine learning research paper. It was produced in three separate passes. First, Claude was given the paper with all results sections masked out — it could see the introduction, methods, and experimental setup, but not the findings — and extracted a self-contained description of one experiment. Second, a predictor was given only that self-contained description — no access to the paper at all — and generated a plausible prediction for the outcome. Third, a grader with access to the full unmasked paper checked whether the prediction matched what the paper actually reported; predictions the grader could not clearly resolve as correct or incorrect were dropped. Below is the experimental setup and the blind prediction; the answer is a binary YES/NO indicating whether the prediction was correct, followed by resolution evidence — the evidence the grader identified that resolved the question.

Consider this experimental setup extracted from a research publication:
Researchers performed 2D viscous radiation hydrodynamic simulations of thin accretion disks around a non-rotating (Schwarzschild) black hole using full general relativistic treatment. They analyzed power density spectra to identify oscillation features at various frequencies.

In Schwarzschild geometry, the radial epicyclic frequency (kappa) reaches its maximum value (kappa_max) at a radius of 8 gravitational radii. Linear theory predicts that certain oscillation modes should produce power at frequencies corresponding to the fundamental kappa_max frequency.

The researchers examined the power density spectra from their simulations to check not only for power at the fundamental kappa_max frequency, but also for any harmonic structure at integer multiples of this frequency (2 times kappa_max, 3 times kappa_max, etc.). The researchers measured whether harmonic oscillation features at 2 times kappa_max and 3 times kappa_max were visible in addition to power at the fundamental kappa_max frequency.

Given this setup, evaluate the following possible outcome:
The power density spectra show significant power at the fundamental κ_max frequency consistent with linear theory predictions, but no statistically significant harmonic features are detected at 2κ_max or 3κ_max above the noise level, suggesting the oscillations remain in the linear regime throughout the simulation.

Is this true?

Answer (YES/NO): NO